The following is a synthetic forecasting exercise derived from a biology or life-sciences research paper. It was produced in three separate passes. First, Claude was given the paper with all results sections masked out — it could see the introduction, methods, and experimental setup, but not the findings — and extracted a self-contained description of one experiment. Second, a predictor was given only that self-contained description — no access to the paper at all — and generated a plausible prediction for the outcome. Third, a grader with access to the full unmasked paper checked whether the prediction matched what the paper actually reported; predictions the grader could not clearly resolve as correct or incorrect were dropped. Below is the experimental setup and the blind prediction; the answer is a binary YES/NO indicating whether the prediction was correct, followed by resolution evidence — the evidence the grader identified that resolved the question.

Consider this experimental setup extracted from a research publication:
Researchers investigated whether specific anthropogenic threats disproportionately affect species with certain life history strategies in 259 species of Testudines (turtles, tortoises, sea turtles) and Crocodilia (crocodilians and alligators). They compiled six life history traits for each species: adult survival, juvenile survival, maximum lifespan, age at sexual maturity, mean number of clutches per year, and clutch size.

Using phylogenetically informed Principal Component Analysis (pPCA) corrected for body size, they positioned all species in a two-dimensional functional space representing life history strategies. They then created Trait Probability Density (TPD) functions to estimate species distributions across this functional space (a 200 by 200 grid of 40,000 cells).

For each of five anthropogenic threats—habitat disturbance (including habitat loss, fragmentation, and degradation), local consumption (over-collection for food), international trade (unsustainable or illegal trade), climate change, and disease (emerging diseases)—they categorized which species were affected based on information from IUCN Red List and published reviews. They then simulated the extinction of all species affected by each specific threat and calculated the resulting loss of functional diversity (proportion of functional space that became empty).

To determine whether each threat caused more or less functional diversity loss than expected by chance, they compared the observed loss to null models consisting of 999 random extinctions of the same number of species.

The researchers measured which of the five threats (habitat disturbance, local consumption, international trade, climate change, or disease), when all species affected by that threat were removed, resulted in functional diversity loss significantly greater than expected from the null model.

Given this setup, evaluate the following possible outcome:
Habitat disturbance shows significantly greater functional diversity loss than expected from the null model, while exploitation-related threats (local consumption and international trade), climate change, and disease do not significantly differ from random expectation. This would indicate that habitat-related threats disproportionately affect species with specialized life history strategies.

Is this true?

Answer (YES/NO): NO